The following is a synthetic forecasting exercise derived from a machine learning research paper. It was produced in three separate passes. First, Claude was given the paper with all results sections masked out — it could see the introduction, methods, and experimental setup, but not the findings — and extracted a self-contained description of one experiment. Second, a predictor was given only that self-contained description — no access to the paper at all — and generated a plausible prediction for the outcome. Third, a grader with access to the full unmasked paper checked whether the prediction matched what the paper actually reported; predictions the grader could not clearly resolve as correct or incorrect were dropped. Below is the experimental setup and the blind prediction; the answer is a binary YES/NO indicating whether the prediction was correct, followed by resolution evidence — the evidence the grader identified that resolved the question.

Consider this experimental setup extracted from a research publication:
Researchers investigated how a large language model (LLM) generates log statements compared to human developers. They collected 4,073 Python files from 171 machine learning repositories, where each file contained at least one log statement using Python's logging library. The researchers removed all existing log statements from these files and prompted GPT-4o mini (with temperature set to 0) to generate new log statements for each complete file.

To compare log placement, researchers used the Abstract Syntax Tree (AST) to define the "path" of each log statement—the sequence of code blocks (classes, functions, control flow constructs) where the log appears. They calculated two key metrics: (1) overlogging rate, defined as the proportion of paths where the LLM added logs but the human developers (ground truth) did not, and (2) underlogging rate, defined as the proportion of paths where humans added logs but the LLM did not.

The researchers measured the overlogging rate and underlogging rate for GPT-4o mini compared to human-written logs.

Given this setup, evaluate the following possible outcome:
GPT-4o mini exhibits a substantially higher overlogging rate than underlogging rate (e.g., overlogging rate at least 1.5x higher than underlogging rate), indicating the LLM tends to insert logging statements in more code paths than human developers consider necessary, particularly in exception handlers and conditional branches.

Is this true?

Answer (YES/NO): NO